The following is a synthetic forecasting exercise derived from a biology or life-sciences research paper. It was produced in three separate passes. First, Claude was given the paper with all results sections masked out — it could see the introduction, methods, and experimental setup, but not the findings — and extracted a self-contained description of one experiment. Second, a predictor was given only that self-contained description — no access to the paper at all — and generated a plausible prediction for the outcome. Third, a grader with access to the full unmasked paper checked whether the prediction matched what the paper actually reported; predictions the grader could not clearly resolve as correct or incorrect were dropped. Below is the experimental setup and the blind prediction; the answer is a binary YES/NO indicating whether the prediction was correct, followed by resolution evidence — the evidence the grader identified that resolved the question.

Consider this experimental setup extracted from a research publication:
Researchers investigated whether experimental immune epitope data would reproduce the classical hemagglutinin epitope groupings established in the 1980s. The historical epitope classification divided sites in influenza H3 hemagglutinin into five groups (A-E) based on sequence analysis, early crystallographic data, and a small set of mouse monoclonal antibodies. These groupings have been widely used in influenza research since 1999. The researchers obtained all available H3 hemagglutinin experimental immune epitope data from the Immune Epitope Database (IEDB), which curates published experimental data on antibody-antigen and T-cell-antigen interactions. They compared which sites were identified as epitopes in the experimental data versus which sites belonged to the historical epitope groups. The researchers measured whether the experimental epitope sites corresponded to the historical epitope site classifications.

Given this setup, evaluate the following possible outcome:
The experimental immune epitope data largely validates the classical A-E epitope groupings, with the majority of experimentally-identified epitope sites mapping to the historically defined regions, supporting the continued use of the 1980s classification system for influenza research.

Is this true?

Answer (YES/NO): NO